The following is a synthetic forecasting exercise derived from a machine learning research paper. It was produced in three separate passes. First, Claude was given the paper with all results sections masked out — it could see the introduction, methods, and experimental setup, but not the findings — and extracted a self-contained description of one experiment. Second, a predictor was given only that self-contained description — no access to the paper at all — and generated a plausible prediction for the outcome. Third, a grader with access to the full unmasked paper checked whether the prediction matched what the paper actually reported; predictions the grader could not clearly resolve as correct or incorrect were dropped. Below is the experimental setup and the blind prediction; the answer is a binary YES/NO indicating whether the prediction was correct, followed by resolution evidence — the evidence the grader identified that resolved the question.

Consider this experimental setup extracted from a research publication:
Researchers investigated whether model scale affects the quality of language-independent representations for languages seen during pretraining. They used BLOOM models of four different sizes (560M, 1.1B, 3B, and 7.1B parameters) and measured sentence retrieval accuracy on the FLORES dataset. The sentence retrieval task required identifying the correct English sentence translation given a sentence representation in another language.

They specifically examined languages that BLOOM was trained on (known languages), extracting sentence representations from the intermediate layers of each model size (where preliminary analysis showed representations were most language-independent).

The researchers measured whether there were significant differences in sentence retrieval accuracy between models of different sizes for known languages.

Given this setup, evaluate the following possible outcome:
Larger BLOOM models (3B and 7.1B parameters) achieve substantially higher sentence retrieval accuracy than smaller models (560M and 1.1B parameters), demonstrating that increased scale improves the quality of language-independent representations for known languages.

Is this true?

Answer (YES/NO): NO